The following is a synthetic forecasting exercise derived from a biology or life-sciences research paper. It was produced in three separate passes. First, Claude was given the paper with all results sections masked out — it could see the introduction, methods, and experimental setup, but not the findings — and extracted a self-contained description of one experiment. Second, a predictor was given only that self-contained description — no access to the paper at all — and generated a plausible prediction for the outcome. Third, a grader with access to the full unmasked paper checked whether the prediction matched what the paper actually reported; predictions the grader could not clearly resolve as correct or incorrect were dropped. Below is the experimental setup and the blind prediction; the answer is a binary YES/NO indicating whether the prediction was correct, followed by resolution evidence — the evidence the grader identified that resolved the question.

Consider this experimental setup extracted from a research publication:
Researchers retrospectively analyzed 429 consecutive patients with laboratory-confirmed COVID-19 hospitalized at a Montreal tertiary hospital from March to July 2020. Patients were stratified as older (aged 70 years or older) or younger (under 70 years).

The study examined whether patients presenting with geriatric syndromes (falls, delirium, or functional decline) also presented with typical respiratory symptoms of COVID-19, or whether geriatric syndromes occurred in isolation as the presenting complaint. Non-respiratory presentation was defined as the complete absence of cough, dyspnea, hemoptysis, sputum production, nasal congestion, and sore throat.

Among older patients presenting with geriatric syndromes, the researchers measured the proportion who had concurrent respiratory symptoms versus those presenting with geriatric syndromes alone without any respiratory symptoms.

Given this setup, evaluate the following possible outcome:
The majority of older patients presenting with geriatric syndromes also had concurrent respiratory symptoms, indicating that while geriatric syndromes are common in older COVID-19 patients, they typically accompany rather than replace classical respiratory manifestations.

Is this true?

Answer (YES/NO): NO